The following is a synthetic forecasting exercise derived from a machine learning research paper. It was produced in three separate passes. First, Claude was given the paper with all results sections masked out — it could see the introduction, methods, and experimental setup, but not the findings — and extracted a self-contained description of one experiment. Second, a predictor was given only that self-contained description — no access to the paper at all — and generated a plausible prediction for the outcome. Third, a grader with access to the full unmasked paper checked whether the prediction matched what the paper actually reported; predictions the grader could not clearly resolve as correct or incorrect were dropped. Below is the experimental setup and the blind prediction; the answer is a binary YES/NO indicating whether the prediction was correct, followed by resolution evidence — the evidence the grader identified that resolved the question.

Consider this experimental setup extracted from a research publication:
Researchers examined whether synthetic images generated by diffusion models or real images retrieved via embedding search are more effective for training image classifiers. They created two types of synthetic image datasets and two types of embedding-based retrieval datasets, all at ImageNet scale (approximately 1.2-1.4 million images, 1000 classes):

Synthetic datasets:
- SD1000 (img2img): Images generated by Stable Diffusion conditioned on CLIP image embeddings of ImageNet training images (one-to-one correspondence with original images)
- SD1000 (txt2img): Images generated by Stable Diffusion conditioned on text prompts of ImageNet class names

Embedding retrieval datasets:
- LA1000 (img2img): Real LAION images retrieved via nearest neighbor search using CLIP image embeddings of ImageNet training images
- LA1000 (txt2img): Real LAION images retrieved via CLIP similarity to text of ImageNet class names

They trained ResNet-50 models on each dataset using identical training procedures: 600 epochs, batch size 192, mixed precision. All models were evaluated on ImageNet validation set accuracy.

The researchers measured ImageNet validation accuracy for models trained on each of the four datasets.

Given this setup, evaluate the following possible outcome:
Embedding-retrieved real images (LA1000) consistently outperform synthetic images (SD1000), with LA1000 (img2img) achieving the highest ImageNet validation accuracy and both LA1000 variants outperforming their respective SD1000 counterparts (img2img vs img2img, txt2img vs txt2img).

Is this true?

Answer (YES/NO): YES